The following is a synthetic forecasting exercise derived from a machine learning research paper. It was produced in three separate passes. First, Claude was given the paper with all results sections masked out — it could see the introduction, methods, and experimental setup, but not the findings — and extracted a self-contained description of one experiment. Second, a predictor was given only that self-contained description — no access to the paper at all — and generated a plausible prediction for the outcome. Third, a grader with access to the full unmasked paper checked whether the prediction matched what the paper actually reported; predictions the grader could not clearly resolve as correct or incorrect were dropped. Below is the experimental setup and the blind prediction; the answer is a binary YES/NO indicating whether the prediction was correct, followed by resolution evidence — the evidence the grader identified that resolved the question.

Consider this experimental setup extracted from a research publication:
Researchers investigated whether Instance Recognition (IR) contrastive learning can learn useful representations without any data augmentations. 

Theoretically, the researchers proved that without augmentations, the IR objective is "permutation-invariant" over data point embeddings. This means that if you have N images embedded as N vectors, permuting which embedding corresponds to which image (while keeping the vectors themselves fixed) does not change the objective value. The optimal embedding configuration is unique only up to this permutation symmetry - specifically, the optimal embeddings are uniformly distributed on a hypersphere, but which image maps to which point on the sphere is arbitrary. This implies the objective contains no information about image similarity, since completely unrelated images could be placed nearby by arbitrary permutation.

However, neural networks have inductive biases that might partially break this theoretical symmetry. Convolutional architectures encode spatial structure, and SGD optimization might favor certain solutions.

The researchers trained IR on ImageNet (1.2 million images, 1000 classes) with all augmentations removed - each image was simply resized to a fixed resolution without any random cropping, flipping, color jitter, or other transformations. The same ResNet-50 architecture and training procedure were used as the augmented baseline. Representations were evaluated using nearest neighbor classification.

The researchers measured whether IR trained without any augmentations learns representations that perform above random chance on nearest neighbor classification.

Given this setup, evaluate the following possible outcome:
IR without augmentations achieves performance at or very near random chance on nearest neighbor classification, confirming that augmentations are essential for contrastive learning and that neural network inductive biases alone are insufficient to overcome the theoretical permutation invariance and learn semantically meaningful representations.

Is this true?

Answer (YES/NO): NO